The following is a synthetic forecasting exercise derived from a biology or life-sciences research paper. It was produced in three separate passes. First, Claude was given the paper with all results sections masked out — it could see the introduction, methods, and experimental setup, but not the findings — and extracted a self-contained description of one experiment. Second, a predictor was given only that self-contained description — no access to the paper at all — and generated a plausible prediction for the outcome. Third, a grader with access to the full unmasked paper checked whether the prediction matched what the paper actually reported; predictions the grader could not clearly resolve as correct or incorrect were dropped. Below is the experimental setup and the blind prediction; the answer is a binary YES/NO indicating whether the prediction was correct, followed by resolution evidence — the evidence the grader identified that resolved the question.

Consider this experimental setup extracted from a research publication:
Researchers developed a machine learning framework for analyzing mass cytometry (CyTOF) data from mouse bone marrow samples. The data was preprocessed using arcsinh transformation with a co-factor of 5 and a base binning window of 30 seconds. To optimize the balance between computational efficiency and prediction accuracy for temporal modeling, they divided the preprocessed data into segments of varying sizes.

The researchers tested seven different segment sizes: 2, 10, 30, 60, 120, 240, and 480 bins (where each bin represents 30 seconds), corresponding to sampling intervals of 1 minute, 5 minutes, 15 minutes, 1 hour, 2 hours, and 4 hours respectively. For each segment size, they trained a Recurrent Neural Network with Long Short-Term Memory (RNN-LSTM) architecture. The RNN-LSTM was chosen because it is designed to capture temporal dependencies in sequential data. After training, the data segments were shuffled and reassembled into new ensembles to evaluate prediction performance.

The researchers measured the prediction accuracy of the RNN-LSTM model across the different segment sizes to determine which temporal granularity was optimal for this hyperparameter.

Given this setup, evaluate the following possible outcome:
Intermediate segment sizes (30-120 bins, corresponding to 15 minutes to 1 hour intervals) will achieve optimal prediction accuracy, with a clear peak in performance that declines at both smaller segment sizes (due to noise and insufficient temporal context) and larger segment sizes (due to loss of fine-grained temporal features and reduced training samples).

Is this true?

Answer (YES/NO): YES